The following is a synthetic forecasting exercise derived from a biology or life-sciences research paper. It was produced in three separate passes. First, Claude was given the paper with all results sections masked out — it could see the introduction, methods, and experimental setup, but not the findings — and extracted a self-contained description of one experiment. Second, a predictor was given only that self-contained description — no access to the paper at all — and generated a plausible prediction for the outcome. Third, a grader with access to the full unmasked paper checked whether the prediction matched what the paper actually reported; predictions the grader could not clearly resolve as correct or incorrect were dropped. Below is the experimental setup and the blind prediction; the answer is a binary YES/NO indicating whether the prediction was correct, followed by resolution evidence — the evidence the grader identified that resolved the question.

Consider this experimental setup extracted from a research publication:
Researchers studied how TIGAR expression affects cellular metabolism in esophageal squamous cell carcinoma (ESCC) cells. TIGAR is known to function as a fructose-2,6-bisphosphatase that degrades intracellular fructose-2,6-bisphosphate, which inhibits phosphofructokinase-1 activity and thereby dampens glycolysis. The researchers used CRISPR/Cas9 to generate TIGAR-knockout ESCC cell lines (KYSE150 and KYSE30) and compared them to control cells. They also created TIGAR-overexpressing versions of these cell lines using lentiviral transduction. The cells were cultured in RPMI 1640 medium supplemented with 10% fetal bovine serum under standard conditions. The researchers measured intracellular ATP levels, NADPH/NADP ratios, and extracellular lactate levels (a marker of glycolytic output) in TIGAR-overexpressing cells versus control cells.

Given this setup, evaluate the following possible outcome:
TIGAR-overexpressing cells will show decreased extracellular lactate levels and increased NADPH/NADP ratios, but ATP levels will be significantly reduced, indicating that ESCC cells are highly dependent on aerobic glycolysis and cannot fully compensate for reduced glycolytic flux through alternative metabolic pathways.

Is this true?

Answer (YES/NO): NO